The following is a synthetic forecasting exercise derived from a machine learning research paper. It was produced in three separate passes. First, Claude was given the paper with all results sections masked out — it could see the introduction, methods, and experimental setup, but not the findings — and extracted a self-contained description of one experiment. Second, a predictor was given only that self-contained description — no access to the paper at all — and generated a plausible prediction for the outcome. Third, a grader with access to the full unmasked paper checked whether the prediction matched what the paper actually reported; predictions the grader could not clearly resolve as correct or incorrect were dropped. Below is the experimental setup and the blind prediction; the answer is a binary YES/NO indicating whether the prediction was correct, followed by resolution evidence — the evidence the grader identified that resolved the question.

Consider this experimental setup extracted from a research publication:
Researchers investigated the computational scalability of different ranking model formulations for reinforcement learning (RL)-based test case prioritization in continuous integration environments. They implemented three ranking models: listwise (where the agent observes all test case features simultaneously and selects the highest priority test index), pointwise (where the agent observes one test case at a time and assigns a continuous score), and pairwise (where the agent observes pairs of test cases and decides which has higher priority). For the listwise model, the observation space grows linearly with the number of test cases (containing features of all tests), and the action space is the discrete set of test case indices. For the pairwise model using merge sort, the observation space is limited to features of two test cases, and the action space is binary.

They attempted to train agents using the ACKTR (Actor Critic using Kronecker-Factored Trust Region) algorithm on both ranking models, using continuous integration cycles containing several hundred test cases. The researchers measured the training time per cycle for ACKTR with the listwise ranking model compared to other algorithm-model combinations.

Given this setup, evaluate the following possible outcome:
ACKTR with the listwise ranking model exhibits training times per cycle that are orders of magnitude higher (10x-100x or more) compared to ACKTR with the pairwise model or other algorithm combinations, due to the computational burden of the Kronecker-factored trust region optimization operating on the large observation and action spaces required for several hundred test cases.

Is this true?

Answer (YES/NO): YES